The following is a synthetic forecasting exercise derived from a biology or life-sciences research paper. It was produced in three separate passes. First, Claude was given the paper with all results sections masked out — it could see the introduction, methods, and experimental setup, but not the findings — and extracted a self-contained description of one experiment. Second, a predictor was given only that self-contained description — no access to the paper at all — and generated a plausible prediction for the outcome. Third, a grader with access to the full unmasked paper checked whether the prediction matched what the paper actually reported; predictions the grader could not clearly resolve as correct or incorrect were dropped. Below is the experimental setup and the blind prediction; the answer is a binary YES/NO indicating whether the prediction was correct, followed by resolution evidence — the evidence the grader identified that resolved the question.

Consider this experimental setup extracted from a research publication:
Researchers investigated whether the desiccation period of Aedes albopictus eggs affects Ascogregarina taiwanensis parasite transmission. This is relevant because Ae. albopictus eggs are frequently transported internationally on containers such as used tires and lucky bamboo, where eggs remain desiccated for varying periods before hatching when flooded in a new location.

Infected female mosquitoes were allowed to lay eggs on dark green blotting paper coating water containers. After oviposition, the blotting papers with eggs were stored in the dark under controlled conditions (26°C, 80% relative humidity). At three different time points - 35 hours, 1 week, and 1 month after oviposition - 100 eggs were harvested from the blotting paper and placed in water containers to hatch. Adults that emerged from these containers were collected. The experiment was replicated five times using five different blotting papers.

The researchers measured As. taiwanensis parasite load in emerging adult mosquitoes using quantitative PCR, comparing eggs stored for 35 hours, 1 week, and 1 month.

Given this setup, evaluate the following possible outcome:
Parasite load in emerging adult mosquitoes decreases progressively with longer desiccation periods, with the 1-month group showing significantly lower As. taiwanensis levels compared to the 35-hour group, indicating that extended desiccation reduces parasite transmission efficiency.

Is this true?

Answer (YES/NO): YES